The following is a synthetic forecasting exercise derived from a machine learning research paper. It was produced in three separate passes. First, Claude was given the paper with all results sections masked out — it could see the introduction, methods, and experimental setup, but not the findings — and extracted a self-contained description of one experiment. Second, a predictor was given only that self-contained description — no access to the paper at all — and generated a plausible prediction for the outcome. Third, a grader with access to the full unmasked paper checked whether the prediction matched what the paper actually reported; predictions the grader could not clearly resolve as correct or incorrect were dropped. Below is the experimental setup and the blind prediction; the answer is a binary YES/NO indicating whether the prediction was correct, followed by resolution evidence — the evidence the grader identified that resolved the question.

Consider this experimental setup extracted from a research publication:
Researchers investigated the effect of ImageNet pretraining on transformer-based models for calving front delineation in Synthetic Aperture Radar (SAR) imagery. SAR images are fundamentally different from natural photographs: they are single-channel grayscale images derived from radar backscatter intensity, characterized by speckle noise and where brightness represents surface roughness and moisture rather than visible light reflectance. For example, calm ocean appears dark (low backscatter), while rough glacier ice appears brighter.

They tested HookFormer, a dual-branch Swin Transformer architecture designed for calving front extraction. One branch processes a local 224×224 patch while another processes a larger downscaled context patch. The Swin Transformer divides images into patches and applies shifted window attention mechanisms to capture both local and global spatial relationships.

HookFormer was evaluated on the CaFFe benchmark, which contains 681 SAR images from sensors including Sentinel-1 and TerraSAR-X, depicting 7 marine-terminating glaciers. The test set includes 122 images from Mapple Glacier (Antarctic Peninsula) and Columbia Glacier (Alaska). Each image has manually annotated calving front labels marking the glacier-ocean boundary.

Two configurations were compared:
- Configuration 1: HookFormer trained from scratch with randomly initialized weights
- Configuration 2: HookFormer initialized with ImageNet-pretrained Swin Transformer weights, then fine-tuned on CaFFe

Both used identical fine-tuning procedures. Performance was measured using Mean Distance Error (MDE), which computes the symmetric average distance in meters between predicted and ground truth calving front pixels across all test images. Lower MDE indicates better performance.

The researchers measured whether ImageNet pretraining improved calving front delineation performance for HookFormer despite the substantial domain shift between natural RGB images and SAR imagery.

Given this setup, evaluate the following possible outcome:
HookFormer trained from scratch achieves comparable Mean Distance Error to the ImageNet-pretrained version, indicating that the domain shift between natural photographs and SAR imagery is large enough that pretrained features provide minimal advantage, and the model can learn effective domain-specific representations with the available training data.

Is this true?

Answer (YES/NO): NO